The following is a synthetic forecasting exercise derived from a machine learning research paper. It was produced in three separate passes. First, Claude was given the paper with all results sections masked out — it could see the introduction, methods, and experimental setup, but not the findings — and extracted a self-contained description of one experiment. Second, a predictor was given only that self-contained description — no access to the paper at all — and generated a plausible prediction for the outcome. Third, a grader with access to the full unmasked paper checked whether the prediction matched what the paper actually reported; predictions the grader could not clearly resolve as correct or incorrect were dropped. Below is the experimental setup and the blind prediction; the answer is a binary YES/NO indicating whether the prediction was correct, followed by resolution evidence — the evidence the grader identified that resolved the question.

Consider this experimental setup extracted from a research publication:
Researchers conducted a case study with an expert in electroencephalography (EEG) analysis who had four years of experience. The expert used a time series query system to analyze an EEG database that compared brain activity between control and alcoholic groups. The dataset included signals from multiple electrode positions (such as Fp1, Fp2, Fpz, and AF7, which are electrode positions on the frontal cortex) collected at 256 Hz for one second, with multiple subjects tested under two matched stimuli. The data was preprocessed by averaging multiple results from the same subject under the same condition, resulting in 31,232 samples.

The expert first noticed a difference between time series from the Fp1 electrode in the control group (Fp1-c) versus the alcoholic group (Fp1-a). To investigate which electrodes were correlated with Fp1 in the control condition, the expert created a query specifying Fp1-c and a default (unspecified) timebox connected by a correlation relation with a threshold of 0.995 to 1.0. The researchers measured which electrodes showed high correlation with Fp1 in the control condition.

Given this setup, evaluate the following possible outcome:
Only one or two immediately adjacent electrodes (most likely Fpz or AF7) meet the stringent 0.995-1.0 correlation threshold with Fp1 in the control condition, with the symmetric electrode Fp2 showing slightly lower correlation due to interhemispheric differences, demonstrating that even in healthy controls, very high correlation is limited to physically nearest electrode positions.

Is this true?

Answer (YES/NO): NO